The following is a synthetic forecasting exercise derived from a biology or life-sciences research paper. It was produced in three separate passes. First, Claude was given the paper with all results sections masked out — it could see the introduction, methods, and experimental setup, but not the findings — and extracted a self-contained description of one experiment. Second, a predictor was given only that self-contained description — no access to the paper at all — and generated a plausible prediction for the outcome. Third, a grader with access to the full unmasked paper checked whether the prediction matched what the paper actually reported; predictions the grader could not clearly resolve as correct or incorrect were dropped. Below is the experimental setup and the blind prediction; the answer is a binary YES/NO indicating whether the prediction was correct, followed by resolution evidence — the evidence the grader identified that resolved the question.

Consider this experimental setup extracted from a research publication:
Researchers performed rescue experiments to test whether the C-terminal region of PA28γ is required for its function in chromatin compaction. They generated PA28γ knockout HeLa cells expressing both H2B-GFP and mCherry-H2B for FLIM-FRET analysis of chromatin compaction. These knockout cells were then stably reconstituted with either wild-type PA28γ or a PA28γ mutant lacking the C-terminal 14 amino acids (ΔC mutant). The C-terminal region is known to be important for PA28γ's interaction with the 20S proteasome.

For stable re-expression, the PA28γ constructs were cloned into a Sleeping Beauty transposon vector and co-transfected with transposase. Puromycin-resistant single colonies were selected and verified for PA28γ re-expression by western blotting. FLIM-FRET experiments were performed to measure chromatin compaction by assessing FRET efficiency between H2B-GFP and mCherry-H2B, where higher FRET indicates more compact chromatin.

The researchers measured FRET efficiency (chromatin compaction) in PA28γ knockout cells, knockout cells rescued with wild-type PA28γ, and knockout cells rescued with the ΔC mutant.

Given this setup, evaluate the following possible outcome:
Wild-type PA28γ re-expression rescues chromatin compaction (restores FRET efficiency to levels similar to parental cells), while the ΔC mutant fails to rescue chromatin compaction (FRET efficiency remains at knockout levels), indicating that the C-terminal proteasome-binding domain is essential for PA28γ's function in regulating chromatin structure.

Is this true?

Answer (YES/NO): NO